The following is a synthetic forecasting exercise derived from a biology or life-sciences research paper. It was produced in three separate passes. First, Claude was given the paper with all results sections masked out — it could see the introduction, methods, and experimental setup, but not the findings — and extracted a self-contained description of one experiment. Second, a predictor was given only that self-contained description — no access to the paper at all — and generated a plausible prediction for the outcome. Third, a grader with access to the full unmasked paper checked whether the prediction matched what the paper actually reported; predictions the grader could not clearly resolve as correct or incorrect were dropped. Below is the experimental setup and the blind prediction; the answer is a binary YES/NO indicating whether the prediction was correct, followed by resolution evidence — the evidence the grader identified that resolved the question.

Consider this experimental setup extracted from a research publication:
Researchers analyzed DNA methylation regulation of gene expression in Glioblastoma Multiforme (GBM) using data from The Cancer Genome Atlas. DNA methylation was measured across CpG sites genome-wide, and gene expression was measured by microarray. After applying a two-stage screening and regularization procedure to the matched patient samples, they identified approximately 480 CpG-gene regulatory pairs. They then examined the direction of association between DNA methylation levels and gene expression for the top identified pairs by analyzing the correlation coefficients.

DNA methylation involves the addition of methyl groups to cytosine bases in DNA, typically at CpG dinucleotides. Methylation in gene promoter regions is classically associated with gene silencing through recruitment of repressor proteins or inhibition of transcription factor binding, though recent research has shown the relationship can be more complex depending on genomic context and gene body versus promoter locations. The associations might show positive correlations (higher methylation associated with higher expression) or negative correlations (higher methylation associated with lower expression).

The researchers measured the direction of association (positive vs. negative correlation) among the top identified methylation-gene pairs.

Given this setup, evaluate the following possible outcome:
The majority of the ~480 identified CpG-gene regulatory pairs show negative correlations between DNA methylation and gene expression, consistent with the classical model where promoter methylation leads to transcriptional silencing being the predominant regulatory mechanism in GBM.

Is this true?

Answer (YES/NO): YES